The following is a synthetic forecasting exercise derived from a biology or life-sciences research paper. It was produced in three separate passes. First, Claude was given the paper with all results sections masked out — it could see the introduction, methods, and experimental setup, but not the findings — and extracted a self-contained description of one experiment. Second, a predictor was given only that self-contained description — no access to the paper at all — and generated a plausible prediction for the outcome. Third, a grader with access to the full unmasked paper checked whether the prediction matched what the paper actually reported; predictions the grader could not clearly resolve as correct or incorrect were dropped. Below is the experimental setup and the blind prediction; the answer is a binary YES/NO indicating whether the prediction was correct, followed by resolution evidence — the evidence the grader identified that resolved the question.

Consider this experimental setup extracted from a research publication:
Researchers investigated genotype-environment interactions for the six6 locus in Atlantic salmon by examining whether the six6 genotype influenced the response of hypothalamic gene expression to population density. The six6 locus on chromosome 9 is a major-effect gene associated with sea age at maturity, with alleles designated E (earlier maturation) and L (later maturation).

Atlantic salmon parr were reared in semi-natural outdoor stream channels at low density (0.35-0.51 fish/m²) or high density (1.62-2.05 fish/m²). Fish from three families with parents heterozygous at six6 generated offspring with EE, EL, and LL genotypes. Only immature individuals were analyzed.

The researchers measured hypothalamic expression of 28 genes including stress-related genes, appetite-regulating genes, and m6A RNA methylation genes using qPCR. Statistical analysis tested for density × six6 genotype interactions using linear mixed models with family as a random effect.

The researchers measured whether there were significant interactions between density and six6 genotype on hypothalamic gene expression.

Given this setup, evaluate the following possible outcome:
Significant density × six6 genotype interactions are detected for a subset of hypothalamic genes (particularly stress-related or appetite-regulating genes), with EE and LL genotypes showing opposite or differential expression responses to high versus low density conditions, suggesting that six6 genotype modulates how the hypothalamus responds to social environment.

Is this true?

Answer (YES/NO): NO